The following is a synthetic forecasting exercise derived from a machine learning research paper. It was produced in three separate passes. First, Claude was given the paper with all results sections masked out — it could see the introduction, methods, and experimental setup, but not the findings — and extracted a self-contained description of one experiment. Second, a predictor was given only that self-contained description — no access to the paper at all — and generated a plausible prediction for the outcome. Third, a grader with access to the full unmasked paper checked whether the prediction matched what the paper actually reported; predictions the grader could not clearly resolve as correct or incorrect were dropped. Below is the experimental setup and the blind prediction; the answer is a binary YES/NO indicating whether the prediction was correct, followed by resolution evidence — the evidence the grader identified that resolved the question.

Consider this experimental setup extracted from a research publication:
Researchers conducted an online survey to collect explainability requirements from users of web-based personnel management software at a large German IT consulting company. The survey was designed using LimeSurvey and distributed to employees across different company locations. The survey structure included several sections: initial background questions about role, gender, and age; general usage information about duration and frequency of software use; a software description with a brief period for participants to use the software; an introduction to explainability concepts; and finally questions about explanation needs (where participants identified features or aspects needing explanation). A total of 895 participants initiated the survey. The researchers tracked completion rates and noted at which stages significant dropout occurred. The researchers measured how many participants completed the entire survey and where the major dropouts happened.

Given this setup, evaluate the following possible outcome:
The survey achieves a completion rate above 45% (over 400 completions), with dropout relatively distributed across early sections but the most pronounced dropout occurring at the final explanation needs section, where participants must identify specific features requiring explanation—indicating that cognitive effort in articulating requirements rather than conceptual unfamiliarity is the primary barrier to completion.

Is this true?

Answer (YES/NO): NO